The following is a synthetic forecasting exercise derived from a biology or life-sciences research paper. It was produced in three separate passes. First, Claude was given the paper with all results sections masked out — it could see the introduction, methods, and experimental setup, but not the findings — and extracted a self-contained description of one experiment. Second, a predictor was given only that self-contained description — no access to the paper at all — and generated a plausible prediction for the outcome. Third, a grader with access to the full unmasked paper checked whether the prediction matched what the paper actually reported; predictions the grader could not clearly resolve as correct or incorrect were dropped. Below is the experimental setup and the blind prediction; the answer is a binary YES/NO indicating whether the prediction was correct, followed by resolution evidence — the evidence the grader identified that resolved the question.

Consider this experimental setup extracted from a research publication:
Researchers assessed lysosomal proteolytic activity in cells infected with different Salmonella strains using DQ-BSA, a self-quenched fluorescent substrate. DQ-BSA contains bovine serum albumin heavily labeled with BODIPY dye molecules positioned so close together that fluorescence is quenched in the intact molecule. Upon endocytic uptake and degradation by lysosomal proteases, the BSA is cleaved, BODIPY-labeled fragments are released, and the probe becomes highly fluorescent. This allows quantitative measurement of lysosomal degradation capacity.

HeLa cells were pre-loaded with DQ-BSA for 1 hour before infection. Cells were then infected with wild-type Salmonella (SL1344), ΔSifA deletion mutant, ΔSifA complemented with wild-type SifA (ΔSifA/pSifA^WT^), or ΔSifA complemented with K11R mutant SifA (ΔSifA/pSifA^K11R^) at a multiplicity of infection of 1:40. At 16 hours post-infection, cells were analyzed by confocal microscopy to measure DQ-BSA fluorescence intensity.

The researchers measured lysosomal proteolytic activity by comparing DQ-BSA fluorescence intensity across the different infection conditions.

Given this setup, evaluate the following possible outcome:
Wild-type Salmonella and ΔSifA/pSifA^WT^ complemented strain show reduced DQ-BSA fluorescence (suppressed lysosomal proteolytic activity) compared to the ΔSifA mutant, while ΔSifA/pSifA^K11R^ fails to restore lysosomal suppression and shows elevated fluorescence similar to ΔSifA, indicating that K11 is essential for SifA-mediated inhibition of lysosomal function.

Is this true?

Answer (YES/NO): YES